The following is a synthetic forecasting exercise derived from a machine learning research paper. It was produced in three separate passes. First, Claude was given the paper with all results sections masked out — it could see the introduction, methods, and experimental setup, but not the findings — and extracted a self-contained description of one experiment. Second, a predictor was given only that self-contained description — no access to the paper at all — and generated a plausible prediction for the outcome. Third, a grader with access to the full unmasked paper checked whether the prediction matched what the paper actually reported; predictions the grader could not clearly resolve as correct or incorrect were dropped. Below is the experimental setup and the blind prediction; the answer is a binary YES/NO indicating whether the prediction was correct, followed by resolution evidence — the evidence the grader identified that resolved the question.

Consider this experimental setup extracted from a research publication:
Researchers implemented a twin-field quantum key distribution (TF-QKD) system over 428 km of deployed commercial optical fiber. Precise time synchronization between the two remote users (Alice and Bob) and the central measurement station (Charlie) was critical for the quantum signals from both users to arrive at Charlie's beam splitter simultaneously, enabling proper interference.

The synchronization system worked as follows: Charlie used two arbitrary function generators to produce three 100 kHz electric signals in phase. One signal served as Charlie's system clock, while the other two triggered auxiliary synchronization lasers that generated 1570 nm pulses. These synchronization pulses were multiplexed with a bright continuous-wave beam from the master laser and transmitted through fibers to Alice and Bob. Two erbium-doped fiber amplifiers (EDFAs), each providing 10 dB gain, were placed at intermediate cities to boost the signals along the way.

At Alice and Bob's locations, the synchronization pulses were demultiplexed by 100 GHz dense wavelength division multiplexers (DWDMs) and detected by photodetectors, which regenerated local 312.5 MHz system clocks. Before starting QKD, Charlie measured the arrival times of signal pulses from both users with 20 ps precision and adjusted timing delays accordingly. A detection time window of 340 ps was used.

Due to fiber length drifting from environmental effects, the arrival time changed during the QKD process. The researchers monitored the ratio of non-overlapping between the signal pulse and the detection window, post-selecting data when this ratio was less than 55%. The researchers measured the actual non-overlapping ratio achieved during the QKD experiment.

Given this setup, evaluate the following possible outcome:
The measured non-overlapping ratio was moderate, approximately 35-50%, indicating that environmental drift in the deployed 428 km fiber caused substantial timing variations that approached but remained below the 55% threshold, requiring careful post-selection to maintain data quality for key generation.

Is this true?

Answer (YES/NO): NO